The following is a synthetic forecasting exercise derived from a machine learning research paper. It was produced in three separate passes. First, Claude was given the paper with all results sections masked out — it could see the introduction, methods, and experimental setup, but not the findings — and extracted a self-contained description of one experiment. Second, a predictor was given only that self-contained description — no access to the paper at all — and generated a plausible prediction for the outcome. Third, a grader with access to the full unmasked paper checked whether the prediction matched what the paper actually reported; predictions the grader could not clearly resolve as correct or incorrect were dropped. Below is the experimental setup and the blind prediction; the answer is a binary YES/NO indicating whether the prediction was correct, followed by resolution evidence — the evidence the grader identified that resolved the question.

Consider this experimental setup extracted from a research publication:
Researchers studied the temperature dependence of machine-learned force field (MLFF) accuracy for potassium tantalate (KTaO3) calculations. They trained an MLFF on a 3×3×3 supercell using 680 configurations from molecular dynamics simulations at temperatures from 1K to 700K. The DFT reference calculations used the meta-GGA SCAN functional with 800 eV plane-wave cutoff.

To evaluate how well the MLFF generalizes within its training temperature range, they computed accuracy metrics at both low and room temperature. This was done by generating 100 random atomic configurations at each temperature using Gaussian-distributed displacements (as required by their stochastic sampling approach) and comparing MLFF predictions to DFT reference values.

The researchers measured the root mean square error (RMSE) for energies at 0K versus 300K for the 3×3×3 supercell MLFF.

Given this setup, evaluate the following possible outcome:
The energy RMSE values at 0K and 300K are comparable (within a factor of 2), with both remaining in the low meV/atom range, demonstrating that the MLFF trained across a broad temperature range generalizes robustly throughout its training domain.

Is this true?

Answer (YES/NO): YES